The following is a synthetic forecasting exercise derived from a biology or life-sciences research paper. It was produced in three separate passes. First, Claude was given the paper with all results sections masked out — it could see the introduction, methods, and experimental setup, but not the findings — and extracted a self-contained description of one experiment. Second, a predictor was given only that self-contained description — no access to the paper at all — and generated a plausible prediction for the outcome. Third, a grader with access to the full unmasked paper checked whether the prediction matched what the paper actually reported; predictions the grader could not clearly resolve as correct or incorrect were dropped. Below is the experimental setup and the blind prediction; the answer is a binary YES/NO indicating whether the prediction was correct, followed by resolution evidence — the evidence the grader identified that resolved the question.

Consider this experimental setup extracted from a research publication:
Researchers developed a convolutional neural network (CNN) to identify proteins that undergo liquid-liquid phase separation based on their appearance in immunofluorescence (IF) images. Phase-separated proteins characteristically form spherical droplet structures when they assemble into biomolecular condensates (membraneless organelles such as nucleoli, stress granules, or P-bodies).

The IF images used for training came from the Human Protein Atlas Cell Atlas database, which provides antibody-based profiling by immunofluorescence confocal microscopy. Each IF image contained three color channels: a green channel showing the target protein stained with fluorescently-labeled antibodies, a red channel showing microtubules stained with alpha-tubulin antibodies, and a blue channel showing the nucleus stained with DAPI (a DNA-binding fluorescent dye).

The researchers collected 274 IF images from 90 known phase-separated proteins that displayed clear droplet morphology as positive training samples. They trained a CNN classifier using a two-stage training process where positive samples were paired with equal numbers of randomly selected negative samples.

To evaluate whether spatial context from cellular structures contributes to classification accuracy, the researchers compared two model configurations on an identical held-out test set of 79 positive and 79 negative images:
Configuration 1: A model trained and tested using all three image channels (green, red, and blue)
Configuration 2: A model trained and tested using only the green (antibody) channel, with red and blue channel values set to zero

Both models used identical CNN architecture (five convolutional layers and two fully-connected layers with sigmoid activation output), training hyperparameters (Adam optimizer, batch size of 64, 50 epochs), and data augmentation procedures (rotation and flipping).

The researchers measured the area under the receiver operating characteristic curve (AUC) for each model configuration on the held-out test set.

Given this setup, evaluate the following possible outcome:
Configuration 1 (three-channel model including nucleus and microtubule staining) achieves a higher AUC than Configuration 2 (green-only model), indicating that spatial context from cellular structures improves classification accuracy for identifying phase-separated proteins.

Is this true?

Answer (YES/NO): NO